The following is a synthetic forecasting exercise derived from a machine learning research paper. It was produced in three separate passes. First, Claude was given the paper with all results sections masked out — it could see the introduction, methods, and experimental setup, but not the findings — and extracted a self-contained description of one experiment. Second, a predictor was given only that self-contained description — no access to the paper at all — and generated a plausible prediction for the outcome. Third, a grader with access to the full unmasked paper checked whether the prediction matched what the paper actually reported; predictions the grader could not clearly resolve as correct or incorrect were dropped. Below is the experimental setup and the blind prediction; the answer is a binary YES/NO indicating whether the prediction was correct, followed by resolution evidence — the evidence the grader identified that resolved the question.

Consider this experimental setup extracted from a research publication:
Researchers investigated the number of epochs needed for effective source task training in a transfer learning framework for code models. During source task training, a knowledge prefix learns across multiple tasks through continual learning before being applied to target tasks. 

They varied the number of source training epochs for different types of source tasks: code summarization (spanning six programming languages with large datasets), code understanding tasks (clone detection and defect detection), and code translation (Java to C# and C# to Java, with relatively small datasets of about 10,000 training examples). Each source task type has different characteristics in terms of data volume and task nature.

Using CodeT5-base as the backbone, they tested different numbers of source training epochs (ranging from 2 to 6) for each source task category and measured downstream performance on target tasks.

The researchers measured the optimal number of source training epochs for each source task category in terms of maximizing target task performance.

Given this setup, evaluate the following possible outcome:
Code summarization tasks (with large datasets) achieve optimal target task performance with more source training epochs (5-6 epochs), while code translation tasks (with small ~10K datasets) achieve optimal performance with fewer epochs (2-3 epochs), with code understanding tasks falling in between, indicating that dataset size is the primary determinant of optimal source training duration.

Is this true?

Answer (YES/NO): NO